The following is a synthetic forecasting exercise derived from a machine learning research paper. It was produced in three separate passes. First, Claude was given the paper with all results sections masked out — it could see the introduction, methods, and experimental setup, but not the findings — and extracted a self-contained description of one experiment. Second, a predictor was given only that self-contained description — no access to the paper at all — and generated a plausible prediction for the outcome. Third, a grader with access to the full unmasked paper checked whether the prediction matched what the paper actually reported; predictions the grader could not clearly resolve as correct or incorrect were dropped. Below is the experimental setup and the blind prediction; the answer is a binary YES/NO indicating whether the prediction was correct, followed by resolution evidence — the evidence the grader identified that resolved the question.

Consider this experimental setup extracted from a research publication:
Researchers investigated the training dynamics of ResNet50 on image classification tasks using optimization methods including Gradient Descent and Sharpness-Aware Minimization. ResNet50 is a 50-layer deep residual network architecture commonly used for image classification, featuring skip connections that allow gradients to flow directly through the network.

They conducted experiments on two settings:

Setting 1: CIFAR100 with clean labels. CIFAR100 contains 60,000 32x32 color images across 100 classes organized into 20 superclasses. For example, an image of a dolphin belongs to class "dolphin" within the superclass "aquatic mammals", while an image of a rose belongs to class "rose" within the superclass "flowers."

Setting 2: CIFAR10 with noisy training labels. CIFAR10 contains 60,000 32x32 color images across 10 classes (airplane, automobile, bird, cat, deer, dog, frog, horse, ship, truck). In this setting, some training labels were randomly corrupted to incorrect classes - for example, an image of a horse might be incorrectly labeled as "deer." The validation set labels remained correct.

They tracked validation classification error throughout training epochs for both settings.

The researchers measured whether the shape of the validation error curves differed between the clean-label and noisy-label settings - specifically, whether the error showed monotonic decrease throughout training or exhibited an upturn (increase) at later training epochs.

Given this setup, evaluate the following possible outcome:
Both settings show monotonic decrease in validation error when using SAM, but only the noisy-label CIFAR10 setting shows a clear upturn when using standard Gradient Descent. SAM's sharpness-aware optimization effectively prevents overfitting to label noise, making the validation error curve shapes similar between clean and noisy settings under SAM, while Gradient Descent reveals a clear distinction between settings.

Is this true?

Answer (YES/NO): NO